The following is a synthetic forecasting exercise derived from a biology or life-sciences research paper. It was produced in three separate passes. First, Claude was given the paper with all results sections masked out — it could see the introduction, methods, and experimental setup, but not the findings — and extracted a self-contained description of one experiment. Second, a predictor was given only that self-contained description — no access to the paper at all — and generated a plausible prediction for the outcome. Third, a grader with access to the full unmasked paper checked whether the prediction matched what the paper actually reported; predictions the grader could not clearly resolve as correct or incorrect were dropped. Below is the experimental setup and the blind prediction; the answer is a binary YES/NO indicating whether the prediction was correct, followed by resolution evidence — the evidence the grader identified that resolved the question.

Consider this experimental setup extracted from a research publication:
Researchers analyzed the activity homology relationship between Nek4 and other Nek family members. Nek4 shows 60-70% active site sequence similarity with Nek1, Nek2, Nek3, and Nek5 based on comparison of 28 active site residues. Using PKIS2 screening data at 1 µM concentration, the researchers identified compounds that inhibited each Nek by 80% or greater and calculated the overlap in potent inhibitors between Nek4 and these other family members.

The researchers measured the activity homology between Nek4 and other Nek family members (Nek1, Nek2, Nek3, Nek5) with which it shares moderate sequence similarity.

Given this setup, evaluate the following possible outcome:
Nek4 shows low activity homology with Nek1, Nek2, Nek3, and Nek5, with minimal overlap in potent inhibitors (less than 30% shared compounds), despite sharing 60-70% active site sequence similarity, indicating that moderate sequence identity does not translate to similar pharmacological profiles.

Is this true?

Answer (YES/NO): YES